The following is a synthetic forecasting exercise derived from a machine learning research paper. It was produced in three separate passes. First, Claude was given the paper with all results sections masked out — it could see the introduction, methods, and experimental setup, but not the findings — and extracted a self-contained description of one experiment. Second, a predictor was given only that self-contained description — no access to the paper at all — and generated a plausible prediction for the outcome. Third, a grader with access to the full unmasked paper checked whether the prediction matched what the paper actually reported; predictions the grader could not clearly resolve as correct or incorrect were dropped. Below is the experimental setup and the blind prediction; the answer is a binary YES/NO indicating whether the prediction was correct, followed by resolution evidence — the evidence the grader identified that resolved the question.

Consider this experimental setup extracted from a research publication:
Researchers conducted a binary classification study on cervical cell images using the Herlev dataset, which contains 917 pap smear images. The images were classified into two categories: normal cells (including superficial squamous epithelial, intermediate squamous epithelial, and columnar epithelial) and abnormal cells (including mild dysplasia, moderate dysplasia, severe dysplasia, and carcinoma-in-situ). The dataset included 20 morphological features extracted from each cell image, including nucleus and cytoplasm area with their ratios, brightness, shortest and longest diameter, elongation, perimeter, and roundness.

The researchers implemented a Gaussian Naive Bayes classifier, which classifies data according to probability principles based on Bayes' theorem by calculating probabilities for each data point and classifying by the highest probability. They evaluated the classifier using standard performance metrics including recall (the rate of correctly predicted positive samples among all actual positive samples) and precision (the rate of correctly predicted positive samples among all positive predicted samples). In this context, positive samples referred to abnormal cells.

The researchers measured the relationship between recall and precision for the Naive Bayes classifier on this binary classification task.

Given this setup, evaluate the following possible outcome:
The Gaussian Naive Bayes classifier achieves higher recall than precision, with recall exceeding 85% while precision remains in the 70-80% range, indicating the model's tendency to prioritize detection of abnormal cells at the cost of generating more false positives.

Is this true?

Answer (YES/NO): YES